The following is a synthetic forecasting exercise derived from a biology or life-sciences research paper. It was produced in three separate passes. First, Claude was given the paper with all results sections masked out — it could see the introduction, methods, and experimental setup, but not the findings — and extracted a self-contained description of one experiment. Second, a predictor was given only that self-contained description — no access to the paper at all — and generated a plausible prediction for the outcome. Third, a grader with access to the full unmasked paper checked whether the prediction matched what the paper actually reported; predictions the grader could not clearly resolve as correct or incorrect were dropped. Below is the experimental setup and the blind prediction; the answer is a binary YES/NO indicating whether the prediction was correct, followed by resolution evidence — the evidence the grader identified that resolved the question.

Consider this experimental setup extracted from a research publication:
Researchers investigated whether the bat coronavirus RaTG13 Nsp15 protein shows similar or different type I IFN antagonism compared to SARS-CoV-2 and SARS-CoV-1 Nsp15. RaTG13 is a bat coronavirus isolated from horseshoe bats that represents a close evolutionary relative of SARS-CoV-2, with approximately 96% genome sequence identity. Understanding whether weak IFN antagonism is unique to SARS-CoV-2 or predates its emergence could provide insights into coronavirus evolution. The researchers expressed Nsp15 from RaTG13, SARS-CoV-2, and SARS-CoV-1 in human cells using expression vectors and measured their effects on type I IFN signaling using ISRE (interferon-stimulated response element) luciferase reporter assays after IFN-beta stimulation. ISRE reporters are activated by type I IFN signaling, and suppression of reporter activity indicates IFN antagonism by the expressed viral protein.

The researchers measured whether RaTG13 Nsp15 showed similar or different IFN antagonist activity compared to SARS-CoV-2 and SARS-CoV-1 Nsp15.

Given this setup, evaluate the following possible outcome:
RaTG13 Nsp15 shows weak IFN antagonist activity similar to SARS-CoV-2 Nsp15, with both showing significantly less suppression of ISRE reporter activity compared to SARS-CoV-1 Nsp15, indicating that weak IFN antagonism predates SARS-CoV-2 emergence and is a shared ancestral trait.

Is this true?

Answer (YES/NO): NO